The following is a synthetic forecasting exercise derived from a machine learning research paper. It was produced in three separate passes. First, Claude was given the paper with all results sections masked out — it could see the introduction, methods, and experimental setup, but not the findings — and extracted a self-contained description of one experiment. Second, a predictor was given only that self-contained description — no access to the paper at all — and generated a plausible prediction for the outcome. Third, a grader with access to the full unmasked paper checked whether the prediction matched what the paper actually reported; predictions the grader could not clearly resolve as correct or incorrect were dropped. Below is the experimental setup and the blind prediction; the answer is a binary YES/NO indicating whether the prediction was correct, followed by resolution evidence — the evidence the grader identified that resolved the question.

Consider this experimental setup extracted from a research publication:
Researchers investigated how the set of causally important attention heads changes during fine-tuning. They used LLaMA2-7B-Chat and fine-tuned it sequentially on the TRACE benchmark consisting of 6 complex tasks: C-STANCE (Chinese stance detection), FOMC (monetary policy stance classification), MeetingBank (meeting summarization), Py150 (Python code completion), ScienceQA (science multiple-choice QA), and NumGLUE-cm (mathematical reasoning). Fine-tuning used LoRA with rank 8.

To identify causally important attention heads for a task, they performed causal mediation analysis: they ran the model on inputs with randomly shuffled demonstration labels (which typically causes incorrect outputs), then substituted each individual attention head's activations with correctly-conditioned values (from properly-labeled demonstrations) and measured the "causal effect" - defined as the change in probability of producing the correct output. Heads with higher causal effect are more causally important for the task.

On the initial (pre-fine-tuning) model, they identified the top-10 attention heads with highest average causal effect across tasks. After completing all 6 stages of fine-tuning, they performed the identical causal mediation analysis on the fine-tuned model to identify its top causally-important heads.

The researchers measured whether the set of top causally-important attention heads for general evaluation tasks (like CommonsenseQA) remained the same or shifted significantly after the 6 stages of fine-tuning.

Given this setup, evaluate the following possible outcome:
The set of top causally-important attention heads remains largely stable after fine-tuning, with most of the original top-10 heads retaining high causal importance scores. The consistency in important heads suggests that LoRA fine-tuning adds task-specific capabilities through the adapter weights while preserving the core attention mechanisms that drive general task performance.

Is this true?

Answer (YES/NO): NO